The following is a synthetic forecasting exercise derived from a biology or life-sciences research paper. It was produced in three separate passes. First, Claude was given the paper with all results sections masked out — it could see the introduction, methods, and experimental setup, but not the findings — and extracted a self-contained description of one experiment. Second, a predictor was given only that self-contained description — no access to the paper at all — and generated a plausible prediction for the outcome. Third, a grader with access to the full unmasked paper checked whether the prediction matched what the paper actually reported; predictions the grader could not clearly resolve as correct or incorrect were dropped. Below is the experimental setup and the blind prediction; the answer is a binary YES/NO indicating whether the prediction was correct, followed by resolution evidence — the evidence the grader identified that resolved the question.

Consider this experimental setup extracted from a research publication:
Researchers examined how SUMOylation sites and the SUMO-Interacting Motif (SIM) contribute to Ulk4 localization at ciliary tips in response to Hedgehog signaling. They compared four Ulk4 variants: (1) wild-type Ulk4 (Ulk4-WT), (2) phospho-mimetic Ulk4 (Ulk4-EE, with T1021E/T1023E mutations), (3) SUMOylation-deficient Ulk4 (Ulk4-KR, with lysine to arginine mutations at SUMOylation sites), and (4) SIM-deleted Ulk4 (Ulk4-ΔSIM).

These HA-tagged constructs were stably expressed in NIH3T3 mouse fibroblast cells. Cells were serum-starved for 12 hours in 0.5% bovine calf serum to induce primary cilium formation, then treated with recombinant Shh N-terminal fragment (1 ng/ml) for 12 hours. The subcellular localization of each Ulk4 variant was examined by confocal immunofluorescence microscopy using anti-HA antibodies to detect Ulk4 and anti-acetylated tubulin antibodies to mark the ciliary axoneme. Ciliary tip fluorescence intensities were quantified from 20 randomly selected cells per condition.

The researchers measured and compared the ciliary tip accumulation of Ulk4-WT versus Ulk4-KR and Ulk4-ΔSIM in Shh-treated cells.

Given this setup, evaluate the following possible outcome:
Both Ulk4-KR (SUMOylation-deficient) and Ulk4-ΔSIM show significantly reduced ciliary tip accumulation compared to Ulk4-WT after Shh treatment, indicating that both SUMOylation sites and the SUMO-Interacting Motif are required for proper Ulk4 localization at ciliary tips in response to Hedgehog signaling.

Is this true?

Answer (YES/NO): YES